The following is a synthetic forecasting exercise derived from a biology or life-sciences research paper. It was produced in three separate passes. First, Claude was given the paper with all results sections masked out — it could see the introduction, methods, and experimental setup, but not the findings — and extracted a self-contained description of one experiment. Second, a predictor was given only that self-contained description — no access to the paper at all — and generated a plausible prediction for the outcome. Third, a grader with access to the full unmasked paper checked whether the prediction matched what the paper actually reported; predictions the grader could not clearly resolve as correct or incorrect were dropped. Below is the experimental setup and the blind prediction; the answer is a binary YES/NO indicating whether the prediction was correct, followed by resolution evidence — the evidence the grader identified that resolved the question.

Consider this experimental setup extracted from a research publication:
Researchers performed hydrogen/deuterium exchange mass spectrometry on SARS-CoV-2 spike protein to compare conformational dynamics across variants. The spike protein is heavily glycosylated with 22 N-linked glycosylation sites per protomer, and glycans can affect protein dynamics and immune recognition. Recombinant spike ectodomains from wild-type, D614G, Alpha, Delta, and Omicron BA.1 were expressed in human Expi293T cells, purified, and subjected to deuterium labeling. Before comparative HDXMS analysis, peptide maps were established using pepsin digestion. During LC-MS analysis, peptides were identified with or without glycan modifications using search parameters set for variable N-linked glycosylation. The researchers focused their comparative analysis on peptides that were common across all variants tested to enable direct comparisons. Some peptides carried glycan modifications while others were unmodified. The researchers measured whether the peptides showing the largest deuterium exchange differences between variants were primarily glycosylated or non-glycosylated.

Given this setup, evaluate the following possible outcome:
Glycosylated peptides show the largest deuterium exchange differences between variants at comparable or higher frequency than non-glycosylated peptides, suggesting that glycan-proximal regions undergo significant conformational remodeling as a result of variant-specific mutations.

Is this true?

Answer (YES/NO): NO